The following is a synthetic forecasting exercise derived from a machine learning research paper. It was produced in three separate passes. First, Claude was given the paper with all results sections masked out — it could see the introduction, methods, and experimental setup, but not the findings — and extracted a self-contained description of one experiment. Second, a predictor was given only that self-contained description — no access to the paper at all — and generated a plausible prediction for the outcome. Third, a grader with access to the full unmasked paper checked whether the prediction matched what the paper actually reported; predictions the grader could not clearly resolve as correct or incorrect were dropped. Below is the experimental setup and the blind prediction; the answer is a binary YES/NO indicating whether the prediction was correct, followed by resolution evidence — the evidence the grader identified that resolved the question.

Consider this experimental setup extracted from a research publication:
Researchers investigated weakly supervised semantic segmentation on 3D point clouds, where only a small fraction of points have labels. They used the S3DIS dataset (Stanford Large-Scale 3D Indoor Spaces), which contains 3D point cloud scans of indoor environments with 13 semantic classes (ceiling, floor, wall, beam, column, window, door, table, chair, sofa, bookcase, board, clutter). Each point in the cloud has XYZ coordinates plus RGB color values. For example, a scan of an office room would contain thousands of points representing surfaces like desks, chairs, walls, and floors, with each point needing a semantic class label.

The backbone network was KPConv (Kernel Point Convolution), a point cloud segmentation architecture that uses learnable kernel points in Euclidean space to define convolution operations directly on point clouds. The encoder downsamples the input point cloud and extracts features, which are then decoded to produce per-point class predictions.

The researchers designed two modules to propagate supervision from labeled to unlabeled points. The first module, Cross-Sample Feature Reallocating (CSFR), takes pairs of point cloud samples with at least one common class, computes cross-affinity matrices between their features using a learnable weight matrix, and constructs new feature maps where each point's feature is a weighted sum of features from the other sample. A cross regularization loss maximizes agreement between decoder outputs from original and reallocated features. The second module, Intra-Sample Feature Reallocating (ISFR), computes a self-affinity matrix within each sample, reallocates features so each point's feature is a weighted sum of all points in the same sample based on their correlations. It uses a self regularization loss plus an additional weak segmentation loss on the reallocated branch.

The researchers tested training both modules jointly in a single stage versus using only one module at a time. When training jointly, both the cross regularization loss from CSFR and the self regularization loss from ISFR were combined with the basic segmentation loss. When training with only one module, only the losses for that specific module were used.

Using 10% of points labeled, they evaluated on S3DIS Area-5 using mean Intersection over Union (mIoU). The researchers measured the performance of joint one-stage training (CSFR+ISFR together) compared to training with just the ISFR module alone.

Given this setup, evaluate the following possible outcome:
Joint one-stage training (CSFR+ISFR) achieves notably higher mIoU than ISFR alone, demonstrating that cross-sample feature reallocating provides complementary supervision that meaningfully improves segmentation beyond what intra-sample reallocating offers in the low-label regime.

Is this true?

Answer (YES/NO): NO